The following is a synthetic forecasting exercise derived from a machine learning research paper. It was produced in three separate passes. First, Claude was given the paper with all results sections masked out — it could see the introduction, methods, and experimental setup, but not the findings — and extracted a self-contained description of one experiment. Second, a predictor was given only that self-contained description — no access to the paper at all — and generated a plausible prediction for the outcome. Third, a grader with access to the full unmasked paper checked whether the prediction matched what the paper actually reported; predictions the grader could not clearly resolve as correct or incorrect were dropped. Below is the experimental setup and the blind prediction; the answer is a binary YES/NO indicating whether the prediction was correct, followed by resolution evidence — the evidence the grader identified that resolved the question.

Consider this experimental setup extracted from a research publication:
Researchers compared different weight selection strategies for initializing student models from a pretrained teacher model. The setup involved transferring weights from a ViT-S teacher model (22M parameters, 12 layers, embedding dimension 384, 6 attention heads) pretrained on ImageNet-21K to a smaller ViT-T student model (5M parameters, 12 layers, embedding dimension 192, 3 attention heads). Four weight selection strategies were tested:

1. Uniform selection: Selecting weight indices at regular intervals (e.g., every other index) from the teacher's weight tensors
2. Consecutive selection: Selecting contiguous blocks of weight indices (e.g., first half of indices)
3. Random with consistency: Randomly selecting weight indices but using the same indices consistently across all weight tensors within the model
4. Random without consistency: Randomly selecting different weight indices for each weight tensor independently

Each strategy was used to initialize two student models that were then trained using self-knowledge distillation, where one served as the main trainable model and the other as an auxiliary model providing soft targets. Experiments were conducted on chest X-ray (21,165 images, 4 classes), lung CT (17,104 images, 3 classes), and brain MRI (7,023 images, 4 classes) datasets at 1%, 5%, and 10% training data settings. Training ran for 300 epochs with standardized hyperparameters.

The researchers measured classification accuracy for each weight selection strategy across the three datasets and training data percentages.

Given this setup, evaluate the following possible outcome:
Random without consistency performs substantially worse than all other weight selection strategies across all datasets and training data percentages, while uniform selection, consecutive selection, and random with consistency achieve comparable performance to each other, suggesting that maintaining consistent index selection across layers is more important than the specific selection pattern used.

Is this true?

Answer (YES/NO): NO